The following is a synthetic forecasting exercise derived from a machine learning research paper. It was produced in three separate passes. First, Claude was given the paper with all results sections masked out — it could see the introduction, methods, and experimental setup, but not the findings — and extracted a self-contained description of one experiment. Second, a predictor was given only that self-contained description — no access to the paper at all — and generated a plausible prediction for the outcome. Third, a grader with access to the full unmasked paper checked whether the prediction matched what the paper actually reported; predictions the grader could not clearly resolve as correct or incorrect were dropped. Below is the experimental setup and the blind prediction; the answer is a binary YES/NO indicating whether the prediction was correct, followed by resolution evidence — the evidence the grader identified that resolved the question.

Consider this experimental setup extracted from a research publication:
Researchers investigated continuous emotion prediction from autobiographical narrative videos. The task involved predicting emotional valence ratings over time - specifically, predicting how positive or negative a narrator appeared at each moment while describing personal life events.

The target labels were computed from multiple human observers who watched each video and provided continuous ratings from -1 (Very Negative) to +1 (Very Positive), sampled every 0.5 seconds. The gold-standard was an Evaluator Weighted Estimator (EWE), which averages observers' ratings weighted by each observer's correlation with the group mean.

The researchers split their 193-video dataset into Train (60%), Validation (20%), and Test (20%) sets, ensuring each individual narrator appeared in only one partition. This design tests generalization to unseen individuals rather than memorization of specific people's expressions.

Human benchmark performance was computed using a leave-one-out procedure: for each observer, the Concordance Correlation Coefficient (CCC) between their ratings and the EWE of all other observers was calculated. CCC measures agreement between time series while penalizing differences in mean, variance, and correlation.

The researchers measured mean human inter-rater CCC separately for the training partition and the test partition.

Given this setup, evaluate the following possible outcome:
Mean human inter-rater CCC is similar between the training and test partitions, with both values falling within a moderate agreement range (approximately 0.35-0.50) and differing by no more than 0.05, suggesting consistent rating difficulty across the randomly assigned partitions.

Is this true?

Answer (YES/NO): NO